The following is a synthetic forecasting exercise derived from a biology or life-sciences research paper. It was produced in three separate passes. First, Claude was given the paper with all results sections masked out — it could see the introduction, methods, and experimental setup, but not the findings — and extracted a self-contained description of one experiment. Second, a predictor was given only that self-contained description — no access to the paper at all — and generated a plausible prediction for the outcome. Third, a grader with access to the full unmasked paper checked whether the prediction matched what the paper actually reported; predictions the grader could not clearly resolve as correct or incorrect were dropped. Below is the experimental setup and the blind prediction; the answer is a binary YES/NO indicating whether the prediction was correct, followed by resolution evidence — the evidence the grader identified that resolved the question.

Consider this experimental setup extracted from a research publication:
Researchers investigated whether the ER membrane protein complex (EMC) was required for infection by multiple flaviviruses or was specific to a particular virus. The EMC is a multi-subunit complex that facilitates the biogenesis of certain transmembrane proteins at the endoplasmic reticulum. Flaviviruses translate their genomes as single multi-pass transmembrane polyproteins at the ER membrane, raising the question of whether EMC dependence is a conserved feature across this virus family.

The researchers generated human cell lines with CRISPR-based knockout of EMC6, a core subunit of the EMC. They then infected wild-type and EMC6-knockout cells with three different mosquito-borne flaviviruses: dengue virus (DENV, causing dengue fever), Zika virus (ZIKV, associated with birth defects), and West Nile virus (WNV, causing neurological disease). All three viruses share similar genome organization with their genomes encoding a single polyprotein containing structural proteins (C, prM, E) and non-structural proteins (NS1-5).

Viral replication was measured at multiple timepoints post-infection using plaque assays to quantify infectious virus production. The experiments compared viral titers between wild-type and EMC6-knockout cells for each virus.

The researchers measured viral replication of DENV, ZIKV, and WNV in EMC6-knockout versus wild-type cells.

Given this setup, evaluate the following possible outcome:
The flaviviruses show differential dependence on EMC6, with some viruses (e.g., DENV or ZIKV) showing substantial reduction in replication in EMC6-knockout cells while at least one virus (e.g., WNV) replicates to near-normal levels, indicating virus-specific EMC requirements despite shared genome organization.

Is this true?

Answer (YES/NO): NO